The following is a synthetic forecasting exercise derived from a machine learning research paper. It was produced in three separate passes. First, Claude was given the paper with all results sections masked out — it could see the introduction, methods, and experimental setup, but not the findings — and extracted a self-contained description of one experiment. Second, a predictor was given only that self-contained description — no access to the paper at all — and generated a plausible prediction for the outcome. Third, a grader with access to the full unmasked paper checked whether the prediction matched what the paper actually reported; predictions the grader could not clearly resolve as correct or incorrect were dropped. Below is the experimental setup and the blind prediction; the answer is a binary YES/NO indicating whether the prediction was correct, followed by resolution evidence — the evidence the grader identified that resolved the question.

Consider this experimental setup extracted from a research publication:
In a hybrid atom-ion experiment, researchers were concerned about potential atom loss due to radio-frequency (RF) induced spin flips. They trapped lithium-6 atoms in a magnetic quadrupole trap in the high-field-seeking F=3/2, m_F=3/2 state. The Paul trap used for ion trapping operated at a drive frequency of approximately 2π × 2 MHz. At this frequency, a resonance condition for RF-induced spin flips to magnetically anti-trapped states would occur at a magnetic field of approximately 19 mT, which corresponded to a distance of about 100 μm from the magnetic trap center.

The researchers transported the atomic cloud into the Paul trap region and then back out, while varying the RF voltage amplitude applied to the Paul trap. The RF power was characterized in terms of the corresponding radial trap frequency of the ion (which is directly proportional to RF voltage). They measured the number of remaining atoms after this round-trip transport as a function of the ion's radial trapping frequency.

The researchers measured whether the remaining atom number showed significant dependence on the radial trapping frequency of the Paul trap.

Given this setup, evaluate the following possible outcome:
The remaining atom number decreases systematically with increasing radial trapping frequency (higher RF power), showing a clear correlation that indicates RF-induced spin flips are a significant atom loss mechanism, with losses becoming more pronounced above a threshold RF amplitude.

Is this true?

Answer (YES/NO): NO